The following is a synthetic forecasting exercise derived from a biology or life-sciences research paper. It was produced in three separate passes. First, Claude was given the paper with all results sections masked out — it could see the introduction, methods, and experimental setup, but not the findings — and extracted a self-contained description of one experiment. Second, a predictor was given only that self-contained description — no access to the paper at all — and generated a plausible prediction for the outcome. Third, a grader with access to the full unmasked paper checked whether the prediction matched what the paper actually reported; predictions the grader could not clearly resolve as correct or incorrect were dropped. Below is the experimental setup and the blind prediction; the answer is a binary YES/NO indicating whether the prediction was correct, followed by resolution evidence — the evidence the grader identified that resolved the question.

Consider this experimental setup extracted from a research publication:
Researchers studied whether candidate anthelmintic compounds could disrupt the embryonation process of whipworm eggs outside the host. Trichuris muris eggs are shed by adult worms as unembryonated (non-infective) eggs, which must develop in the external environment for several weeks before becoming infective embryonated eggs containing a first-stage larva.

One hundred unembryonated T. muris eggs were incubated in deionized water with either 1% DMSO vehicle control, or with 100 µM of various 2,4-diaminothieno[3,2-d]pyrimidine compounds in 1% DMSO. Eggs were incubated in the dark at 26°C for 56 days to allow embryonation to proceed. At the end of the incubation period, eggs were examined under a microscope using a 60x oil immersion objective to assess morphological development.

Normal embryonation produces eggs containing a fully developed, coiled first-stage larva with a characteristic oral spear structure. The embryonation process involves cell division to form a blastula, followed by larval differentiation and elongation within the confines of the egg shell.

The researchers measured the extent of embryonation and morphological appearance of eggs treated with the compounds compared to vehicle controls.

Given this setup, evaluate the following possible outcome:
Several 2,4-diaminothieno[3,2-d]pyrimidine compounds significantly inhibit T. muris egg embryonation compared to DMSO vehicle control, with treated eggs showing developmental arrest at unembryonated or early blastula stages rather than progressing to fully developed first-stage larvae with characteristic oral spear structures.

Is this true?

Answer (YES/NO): NO